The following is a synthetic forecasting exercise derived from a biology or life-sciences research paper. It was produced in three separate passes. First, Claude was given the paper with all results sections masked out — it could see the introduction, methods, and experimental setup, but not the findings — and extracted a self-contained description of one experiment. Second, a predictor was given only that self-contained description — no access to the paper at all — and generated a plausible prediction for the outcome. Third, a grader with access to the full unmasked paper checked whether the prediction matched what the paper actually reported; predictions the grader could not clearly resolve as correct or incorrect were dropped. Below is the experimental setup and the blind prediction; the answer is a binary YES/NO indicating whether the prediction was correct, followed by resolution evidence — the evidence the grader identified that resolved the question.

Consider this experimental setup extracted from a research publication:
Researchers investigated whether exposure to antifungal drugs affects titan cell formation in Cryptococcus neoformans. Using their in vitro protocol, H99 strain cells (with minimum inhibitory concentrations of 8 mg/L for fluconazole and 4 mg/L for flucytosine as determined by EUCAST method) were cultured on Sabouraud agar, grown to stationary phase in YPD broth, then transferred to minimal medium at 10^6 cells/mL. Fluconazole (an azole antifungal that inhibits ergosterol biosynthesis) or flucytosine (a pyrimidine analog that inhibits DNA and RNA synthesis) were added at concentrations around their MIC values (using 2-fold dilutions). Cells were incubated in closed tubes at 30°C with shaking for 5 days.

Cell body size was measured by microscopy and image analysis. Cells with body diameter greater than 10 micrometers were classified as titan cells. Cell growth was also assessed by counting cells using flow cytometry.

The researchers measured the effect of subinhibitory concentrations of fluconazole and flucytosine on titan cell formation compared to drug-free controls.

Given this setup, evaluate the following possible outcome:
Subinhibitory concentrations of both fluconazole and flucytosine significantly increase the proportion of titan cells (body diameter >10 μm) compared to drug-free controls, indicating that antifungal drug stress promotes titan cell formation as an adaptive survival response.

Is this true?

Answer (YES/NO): NO